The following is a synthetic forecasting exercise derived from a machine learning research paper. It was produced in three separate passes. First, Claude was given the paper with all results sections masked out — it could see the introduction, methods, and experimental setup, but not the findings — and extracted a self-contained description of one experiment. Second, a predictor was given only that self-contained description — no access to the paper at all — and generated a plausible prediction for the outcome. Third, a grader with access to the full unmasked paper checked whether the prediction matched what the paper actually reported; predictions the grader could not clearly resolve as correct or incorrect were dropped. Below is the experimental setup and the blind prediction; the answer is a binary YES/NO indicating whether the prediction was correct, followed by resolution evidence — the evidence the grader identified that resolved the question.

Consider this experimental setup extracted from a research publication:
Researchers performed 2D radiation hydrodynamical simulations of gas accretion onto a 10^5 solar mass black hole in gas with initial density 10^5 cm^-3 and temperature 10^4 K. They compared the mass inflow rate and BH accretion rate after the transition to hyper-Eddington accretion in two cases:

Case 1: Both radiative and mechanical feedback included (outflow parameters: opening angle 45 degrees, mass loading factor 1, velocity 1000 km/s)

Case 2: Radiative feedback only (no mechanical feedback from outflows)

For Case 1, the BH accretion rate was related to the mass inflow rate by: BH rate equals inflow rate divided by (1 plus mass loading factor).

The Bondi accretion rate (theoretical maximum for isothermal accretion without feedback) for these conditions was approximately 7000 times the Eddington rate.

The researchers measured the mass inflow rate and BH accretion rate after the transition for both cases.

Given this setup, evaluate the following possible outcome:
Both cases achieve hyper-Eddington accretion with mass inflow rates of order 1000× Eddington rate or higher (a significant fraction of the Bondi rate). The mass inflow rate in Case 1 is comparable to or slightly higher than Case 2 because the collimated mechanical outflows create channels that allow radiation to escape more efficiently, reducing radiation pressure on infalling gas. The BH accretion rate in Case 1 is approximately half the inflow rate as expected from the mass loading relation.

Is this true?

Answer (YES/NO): NO